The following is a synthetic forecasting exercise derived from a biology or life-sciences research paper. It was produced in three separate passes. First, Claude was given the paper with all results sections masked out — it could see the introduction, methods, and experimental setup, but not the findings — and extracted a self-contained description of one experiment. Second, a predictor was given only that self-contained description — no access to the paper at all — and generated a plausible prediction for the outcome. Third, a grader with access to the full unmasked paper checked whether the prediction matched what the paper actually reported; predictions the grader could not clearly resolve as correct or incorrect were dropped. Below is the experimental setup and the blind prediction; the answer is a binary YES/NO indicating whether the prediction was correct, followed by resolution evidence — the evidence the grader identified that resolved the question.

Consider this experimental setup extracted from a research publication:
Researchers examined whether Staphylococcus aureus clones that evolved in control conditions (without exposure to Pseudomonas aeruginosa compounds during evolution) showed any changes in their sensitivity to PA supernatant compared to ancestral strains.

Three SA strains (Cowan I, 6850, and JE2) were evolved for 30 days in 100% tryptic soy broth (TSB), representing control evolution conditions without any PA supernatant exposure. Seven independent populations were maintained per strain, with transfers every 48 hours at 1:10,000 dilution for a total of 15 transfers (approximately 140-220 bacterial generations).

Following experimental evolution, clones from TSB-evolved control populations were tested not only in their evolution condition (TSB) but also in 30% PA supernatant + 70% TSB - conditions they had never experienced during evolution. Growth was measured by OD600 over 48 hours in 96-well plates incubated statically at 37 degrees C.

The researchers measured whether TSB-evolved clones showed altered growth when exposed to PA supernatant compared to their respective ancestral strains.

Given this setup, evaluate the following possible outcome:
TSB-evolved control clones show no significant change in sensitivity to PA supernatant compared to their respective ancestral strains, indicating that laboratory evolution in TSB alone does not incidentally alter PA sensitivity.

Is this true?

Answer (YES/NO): NO